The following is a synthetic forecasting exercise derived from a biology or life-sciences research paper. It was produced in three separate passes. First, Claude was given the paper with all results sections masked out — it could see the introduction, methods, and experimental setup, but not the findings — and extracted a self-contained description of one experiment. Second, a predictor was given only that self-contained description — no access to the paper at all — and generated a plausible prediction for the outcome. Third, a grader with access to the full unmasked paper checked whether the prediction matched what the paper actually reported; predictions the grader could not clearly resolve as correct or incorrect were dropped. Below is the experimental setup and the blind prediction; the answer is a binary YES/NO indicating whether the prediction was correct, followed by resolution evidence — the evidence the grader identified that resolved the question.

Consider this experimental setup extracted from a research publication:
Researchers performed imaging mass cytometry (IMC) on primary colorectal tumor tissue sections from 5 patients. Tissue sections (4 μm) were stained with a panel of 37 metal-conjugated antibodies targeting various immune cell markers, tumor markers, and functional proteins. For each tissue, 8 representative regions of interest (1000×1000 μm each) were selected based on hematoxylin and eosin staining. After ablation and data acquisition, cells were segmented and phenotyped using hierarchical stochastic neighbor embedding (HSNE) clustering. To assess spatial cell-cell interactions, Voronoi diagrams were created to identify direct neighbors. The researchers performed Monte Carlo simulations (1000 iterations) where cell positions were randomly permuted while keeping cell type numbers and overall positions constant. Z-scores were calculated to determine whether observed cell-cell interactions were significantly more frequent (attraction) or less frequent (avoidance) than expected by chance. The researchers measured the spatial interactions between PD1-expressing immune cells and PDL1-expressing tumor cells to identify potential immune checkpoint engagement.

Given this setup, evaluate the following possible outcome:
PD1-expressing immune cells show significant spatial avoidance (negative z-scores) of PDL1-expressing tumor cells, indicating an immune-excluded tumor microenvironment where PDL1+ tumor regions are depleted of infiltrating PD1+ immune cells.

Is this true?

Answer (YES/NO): NO